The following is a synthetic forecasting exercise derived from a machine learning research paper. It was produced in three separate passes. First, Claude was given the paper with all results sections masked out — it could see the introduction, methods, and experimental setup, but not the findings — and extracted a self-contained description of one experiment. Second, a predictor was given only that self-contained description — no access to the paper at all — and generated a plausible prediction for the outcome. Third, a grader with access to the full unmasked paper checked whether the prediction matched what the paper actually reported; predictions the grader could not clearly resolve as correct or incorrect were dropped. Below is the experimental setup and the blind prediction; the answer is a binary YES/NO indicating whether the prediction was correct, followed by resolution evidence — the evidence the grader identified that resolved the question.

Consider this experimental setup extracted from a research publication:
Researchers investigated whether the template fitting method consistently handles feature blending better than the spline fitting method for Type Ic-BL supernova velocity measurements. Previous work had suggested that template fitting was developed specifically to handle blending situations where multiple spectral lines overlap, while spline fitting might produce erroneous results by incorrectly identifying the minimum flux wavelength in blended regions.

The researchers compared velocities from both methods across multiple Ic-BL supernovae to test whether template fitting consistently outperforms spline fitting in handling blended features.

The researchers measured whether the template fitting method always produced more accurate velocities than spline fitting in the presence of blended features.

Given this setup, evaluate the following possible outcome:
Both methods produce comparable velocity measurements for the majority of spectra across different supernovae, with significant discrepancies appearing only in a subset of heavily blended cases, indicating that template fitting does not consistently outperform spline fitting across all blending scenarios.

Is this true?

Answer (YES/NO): NO